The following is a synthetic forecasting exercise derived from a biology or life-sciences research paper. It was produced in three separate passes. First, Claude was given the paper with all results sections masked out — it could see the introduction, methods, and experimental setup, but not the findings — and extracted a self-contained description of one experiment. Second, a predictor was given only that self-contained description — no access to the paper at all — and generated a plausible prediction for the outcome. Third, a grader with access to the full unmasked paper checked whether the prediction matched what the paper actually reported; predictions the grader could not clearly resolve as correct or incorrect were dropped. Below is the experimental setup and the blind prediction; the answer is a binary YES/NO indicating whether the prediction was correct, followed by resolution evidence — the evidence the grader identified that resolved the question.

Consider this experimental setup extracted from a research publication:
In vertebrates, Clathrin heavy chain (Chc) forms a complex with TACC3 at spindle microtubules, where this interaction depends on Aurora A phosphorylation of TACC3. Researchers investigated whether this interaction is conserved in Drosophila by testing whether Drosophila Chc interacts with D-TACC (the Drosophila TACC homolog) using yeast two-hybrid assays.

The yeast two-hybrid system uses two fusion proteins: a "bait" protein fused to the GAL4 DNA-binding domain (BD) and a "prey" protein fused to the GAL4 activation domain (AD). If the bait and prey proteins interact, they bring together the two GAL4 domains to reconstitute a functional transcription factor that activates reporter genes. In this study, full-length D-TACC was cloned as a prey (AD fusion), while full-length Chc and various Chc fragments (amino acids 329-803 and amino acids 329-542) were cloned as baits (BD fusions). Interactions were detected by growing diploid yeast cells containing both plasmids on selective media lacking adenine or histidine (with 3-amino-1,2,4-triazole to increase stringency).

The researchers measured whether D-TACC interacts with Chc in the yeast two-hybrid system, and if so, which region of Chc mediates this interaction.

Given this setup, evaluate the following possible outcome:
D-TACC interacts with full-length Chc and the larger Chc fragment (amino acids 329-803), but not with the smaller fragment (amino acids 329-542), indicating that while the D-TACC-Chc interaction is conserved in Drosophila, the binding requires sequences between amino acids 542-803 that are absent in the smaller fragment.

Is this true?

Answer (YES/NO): YES